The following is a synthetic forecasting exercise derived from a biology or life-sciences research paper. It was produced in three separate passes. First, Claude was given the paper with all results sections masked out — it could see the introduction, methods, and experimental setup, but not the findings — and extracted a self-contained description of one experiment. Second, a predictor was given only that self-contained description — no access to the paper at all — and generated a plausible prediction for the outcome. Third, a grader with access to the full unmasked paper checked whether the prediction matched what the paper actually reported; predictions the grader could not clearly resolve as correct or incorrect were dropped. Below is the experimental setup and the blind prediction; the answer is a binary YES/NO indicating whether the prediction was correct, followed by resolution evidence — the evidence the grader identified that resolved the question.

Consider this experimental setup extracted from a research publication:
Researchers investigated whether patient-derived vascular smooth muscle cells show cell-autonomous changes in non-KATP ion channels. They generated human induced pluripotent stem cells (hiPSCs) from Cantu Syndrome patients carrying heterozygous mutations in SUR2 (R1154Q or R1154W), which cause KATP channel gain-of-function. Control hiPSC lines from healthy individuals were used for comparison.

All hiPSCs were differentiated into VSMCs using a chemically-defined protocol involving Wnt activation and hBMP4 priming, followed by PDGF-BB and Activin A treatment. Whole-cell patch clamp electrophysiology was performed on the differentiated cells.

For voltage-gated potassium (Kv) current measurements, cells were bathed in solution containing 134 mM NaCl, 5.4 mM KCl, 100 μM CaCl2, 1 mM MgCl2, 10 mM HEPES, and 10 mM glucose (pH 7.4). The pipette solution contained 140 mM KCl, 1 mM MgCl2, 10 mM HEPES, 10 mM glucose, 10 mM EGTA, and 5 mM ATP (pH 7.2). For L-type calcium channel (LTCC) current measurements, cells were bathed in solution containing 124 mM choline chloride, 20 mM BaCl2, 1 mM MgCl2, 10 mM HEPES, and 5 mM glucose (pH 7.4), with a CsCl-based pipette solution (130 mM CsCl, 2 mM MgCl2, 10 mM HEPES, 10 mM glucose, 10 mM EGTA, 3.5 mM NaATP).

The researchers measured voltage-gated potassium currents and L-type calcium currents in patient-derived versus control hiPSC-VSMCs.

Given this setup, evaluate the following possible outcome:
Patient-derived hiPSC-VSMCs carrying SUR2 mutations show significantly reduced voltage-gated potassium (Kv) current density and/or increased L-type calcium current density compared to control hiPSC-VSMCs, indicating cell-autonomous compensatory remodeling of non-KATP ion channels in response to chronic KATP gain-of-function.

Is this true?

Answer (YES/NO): NO